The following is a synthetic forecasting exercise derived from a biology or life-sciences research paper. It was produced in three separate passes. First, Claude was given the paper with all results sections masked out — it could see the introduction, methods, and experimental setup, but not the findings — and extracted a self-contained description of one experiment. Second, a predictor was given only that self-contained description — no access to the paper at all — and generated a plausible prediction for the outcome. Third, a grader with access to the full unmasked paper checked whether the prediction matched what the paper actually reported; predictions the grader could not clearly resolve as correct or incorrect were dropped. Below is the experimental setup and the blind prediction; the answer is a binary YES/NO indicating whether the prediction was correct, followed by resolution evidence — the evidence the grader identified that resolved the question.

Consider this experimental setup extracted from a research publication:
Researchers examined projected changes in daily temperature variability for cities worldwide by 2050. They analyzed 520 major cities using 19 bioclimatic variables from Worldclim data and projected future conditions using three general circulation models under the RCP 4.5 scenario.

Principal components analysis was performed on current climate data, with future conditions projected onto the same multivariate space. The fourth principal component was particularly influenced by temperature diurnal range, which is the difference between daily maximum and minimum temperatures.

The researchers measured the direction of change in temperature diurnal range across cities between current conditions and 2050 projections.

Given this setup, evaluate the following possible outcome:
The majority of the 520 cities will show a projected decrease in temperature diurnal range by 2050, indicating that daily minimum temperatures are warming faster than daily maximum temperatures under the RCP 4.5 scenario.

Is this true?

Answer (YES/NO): NO